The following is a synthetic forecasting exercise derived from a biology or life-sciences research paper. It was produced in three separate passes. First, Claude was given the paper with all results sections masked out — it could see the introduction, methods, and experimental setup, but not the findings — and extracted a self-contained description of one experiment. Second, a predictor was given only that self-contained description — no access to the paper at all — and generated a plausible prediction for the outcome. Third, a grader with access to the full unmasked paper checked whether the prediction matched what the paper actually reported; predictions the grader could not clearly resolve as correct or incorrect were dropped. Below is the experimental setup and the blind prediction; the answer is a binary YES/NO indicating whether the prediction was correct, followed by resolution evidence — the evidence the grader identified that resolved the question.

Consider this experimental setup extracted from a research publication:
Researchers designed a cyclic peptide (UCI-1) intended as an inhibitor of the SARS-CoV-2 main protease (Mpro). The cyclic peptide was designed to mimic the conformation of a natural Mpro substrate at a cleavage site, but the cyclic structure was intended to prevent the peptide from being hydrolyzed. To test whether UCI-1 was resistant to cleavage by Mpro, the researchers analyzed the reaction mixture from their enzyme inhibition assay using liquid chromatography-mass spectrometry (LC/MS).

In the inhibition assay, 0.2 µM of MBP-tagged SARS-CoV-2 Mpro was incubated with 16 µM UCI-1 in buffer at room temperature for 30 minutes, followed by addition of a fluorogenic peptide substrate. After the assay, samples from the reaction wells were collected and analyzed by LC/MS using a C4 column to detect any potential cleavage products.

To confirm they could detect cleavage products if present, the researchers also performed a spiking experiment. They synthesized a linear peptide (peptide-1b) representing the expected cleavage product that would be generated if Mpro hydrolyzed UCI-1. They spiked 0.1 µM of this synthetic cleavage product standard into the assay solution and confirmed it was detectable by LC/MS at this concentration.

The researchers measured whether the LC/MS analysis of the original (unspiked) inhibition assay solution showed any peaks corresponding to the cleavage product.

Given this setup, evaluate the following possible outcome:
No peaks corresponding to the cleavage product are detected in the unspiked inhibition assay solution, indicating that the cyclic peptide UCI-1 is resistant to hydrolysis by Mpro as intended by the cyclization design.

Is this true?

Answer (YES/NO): YES